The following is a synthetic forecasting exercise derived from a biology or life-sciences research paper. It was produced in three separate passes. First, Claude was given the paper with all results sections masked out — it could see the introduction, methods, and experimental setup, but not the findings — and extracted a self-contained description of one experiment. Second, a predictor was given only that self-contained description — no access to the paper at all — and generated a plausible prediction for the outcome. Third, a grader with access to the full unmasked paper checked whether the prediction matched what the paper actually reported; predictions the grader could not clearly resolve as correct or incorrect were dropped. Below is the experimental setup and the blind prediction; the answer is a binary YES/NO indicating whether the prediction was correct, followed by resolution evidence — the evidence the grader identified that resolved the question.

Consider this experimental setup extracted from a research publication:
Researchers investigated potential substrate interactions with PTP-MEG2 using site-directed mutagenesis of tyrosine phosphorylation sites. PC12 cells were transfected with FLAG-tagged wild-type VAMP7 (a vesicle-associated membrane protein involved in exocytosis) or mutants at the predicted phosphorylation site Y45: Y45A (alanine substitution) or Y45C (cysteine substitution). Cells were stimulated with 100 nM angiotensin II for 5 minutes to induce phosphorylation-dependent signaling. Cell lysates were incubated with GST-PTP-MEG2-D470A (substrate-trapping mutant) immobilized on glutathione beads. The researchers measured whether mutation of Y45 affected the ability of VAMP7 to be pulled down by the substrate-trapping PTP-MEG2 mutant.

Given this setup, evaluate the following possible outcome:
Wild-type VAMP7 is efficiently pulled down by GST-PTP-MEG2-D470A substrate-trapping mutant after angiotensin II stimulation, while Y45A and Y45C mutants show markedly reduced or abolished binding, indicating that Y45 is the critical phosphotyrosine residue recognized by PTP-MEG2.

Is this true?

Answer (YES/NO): YES